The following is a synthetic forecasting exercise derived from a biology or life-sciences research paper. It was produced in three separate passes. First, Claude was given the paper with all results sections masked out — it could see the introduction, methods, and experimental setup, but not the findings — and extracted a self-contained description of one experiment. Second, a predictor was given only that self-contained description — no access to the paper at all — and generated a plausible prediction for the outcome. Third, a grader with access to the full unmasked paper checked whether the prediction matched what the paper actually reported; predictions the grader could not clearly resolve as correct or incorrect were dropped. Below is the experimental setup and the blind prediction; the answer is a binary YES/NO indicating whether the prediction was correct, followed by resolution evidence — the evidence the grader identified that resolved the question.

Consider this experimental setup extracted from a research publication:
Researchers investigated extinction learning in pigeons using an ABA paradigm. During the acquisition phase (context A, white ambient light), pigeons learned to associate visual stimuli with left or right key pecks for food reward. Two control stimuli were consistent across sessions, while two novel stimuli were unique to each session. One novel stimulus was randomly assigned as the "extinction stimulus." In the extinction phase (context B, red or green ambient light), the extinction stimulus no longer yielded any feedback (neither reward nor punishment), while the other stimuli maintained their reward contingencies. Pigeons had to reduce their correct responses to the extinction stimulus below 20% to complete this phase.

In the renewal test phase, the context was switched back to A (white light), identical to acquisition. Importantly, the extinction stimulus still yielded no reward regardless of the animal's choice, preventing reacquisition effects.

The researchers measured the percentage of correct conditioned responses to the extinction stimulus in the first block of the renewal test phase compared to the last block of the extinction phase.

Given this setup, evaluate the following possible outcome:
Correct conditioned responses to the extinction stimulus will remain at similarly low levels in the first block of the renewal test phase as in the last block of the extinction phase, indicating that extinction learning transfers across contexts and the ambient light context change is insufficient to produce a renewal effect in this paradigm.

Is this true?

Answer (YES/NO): NO